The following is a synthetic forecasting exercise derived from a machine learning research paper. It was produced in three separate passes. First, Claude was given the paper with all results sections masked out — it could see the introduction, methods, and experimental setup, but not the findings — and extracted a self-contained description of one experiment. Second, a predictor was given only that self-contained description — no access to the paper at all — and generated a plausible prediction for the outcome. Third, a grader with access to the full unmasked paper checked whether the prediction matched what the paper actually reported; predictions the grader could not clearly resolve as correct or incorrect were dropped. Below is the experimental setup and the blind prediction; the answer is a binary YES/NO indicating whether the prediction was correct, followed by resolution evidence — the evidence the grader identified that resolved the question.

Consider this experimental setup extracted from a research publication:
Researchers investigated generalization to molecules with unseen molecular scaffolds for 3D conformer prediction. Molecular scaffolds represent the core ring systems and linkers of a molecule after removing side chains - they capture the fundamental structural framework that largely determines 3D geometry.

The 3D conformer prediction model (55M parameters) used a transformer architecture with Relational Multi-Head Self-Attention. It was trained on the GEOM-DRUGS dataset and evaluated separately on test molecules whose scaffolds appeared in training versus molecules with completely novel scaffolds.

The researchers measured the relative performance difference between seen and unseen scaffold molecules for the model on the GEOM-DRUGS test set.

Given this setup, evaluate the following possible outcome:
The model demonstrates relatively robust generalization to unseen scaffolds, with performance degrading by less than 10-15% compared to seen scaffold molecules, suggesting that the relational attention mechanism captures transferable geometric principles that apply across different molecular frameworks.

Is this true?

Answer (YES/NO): NO